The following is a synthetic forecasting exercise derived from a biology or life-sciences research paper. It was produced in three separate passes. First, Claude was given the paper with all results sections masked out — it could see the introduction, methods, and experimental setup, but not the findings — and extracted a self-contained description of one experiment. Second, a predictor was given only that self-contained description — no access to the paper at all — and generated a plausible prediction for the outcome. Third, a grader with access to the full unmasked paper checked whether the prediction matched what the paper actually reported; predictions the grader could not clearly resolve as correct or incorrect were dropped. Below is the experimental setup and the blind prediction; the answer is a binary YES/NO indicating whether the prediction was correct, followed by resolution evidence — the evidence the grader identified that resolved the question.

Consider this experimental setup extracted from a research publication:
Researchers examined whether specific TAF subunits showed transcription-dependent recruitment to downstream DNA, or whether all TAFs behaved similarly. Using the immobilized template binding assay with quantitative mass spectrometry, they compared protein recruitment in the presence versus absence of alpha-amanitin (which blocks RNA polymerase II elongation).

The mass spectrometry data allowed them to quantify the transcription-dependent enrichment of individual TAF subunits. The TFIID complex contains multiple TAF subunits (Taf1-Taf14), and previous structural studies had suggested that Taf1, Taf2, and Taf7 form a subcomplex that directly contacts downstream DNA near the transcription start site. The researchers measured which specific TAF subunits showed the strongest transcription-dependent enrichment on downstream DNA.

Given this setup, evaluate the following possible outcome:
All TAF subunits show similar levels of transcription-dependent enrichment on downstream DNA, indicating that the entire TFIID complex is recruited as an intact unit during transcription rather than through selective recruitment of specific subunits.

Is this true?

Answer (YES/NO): YES